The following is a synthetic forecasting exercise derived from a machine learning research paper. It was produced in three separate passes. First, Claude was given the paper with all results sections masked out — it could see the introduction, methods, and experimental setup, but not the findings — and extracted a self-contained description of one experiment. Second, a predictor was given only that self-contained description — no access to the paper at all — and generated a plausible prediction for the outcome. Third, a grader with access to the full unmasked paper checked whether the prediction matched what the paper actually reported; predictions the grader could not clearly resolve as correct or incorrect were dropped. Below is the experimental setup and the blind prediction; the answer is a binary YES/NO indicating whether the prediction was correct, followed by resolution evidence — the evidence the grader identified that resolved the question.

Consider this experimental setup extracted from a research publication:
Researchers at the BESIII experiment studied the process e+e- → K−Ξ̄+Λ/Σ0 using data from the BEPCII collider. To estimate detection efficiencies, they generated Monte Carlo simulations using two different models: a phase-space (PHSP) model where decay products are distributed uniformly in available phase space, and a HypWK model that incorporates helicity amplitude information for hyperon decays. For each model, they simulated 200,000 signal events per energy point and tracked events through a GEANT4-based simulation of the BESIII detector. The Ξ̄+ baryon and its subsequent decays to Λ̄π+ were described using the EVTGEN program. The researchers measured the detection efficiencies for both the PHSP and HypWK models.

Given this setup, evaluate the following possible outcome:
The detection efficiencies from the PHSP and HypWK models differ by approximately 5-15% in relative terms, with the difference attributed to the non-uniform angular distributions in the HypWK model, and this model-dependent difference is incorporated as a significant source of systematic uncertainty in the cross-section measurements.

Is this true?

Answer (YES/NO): NO